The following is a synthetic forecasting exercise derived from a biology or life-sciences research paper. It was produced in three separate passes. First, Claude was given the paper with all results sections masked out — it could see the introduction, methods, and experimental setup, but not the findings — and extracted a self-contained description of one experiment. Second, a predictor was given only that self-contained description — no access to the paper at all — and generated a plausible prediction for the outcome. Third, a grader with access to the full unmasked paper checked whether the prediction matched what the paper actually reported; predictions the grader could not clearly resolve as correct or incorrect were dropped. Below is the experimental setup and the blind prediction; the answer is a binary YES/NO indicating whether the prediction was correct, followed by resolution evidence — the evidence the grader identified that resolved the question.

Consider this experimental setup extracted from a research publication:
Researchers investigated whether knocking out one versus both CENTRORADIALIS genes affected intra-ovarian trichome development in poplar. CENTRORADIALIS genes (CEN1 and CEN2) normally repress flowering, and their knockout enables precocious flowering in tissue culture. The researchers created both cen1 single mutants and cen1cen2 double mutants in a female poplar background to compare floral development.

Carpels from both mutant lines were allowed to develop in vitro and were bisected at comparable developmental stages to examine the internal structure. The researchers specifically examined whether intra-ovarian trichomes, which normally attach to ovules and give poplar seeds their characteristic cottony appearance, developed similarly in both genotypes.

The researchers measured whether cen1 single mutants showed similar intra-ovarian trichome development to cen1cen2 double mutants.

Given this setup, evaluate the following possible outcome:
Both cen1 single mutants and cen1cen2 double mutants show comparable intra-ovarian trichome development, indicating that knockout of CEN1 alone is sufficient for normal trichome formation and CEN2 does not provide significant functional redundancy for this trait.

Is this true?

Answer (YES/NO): YES